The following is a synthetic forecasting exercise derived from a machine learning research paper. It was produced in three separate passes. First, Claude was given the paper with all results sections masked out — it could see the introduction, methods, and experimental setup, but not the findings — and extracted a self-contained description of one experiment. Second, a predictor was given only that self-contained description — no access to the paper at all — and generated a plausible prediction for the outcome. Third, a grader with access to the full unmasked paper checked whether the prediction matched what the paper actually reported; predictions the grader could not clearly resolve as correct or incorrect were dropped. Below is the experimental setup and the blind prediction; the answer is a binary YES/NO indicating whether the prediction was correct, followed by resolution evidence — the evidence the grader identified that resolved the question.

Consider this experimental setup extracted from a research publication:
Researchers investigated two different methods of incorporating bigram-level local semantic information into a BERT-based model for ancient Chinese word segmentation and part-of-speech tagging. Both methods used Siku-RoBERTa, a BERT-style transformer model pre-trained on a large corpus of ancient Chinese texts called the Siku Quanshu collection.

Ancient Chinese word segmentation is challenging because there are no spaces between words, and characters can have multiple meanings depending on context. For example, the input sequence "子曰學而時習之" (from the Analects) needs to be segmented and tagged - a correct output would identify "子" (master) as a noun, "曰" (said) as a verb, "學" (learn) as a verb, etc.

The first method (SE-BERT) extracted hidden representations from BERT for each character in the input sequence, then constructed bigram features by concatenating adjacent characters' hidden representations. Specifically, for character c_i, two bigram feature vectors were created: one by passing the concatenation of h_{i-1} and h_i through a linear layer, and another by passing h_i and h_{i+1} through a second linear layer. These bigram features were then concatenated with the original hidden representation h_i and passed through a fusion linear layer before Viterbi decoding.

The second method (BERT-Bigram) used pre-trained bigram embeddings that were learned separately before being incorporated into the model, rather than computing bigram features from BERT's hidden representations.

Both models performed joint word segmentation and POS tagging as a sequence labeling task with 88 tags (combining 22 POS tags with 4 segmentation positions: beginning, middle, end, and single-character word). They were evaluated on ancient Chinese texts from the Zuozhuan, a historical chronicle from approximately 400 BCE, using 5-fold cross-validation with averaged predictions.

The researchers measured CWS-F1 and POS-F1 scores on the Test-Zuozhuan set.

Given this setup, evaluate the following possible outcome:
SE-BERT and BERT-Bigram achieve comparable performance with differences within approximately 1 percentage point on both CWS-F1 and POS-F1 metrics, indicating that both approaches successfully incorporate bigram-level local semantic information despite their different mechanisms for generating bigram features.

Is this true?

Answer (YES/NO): YES